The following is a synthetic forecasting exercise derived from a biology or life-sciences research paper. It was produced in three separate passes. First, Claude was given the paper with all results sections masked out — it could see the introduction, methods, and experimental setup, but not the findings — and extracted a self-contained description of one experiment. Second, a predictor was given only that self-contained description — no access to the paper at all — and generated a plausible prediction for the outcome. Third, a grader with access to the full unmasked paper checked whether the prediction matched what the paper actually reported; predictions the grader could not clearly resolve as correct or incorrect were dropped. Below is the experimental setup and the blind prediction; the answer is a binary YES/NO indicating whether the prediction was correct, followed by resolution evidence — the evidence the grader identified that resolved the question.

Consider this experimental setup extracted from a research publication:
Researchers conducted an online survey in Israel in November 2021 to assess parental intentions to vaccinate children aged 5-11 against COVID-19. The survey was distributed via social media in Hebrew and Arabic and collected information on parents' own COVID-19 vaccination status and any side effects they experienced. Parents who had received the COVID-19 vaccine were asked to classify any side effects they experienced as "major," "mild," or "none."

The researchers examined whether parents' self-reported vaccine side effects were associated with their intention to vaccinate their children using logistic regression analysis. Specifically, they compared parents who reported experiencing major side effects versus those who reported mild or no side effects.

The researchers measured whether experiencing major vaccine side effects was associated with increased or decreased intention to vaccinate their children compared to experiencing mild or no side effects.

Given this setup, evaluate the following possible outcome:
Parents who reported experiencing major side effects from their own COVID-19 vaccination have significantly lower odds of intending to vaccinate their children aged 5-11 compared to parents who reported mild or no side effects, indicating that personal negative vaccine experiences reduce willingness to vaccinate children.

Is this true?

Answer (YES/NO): YES